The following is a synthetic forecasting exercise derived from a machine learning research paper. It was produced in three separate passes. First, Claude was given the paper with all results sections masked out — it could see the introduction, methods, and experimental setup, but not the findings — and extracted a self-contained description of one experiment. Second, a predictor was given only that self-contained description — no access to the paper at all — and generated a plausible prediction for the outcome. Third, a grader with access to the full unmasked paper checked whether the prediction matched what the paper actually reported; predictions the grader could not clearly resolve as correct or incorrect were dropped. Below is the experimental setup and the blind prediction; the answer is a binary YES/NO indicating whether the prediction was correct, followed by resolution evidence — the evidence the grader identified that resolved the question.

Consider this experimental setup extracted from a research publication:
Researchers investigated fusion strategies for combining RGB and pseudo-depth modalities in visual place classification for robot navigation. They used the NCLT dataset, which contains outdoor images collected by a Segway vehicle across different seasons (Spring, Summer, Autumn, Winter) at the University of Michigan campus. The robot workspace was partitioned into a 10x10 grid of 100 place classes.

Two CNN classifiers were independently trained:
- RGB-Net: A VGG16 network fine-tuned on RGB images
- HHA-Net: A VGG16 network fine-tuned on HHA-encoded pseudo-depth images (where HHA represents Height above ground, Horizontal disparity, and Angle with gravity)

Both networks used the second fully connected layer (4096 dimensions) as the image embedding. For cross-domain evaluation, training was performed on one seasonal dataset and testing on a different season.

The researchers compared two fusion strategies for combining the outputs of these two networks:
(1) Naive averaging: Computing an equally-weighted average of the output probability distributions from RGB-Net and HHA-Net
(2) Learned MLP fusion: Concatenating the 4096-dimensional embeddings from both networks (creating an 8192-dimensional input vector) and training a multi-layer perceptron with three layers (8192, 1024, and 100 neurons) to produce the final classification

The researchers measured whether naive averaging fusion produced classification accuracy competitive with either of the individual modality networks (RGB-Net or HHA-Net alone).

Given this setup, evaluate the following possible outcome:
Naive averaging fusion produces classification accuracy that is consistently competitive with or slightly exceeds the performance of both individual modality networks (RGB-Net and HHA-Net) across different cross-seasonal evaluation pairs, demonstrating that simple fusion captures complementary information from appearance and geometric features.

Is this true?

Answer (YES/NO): NO